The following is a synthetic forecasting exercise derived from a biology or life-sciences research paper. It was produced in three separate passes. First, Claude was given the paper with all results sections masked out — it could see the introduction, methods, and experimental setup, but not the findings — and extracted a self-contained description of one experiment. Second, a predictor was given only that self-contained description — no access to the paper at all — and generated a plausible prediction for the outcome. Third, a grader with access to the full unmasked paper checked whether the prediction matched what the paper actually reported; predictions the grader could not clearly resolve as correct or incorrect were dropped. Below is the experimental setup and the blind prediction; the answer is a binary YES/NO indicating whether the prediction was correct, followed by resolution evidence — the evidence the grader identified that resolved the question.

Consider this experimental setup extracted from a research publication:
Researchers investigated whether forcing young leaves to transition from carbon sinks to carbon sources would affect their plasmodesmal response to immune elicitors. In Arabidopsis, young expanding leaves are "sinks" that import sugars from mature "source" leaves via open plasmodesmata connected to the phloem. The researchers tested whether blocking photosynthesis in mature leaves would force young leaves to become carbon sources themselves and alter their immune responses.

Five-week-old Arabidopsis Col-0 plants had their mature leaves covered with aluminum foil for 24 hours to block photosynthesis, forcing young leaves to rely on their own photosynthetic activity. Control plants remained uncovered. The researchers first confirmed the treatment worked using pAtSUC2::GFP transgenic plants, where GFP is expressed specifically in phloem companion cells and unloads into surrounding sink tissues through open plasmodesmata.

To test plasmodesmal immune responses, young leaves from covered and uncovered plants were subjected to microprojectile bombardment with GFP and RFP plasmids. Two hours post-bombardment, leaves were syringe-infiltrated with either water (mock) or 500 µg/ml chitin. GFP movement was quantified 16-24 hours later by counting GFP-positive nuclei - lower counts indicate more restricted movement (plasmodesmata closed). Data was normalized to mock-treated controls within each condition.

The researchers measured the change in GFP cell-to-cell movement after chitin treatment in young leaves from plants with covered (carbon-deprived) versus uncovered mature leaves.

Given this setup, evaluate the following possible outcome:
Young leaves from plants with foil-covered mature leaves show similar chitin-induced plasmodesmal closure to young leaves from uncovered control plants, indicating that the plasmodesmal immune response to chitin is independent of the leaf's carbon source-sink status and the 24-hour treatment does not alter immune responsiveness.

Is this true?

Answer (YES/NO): NO